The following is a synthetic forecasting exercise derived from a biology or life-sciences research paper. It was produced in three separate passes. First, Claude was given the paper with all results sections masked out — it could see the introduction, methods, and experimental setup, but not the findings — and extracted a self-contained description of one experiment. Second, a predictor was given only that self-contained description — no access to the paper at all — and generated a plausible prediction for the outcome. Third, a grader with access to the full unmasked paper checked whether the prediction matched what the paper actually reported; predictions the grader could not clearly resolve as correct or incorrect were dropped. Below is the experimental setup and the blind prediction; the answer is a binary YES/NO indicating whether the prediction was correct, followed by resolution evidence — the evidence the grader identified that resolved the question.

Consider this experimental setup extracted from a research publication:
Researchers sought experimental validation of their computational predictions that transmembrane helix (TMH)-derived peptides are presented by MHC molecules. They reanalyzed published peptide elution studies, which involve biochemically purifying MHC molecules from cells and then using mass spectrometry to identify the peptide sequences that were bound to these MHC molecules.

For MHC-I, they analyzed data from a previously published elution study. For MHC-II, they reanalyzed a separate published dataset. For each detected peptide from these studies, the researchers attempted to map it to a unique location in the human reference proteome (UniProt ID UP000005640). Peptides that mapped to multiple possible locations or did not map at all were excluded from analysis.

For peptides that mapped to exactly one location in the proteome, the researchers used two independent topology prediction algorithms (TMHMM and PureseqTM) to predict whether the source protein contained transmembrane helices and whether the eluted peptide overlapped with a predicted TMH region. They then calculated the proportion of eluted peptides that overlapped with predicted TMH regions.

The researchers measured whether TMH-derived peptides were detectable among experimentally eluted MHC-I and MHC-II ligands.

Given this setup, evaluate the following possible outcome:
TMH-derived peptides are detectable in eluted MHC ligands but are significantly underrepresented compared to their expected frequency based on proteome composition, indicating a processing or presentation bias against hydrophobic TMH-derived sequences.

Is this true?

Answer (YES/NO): NO